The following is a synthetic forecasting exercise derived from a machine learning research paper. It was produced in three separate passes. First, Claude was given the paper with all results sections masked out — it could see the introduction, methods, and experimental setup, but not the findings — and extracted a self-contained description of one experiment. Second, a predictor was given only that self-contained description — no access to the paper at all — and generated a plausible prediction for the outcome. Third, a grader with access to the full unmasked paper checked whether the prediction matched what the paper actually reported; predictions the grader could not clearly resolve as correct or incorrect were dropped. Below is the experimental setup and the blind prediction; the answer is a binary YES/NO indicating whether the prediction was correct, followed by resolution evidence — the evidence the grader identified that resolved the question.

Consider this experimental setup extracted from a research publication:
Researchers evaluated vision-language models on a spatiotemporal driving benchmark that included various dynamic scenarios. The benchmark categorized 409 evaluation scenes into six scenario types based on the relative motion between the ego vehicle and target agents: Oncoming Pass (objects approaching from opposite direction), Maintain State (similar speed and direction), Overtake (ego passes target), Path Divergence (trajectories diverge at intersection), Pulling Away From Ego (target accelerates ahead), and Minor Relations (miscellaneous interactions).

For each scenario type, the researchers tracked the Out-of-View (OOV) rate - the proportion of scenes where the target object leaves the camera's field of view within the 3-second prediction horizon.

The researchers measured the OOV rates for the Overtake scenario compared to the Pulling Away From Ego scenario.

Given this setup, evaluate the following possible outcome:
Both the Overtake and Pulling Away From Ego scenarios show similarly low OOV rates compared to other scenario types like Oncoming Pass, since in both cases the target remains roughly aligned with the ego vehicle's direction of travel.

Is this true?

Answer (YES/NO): NO